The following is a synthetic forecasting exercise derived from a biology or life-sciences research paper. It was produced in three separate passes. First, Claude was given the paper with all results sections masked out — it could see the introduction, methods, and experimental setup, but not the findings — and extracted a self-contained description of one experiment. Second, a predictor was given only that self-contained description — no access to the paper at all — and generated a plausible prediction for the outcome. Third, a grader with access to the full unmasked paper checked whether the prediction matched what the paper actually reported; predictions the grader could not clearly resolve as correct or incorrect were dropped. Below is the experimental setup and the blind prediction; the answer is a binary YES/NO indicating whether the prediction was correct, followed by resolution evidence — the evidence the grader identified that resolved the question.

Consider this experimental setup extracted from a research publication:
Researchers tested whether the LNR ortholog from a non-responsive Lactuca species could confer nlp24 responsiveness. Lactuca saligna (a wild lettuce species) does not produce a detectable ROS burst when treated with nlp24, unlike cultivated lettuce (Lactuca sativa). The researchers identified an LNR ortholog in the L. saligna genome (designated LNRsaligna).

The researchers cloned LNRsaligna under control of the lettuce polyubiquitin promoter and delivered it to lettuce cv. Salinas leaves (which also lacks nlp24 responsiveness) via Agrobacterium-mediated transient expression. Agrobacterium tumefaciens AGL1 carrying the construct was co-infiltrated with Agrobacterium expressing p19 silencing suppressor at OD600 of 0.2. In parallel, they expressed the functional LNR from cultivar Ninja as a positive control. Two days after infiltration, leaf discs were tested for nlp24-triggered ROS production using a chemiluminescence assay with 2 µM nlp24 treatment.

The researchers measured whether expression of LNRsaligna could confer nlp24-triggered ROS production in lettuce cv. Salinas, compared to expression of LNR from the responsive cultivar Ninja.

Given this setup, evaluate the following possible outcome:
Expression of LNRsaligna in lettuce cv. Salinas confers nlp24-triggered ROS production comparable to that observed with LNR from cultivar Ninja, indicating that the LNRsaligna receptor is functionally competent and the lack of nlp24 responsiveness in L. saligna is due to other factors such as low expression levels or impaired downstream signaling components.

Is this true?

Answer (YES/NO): YES